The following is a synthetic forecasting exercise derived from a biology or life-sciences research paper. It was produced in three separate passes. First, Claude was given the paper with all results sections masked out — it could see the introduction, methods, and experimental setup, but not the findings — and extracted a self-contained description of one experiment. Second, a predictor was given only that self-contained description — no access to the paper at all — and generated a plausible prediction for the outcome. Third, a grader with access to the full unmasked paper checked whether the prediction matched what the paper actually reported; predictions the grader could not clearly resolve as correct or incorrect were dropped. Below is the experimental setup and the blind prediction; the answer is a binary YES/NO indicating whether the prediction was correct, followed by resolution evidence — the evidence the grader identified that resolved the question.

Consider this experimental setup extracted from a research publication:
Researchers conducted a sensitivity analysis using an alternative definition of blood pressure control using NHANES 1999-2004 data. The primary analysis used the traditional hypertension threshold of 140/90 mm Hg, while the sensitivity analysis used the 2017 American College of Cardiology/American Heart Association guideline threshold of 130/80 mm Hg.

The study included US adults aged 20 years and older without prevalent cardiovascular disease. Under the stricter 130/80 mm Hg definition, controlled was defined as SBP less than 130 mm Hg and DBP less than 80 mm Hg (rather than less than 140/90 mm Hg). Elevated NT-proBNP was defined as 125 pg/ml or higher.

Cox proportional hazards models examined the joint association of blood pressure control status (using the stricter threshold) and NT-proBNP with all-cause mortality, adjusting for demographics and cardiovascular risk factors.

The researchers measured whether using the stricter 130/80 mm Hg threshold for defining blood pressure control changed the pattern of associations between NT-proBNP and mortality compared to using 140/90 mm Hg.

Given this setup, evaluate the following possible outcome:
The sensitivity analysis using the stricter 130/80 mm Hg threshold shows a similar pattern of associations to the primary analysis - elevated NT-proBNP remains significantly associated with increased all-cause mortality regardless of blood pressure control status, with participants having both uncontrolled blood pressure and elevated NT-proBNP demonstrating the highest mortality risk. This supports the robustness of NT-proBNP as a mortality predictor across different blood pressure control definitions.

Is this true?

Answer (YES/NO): NO